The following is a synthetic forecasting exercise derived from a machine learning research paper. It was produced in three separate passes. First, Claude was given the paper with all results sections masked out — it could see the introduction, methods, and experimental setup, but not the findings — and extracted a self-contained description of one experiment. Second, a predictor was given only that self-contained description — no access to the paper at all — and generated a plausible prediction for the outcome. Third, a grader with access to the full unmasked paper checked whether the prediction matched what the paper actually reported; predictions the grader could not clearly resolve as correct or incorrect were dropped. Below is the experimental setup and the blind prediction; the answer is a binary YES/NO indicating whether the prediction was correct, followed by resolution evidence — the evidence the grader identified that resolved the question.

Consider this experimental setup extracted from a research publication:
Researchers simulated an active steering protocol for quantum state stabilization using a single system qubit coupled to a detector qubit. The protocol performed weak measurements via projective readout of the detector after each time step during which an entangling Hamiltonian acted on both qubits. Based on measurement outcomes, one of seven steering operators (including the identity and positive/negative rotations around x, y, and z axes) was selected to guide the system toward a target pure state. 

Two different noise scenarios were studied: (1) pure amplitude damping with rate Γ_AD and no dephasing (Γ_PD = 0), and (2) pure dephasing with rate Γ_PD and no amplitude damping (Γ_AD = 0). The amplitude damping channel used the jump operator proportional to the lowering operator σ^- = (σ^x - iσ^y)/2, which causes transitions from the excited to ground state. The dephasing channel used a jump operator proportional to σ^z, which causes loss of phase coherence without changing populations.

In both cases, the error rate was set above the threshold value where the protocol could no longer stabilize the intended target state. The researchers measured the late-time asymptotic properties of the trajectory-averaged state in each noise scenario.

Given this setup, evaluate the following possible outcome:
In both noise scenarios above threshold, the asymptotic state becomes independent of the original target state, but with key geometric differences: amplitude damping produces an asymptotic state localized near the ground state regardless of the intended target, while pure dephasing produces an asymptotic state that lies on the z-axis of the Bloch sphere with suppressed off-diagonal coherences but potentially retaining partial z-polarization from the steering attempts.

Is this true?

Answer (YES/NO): YES